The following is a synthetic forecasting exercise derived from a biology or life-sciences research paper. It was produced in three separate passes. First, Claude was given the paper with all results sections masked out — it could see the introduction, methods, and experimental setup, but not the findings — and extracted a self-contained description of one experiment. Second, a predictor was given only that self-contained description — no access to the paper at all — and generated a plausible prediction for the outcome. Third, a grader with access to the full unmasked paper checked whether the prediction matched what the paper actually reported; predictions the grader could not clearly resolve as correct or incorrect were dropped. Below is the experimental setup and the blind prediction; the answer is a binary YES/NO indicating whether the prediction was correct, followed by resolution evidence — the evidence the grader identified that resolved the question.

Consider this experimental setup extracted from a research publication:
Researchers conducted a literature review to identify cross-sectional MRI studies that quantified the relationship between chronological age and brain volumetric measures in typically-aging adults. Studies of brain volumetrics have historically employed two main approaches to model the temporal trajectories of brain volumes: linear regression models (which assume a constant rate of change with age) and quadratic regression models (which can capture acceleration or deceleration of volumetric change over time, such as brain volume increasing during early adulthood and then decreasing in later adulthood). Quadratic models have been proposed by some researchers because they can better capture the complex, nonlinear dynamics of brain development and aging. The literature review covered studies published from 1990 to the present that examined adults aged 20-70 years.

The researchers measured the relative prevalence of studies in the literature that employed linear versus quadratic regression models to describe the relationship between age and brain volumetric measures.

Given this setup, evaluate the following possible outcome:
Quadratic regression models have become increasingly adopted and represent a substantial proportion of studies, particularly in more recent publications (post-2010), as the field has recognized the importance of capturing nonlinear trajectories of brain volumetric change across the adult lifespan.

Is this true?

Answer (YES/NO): NO